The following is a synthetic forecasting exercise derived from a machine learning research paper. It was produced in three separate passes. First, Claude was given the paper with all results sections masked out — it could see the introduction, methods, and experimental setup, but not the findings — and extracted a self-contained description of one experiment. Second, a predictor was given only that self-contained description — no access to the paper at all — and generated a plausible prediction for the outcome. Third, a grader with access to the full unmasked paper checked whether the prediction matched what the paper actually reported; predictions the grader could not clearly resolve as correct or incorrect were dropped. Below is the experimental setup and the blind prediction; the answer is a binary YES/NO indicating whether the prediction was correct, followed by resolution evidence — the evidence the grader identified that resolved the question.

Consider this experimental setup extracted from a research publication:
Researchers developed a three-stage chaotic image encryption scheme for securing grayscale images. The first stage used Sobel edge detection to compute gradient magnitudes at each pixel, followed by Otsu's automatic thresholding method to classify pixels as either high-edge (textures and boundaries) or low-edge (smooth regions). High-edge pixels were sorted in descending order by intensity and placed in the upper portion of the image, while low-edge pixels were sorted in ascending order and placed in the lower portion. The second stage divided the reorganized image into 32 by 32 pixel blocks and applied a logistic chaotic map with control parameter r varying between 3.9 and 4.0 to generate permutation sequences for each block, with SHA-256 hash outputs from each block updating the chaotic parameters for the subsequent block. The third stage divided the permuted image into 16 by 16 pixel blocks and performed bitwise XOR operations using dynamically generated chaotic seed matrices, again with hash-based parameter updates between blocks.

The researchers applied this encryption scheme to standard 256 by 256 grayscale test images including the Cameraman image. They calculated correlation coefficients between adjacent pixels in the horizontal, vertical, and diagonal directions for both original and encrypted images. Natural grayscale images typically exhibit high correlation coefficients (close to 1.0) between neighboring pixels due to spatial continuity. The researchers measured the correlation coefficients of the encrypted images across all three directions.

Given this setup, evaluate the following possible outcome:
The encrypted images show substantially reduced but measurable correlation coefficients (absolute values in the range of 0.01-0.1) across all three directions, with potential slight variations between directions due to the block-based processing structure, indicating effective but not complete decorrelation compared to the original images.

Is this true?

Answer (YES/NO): NO